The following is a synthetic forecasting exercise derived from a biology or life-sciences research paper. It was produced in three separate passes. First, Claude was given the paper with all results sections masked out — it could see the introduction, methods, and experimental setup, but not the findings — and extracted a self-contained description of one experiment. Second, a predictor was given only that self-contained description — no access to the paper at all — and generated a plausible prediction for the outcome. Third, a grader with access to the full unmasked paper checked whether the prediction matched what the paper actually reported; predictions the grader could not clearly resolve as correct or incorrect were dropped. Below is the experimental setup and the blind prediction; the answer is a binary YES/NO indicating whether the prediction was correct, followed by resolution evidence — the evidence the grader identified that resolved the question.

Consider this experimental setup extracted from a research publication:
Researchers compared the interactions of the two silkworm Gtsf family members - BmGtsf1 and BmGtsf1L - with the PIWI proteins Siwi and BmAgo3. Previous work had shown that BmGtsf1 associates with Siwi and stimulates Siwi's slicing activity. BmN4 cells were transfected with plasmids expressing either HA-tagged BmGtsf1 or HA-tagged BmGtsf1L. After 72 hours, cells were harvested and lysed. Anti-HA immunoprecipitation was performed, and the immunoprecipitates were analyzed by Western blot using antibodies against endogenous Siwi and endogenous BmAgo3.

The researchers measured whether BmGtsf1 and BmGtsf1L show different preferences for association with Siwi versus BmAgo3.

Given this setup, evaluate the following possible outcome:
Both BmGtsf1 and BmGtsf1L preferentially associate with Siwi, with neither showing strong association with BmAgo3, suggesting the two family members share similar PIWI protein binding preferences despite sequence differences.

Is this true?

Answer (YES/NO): NO